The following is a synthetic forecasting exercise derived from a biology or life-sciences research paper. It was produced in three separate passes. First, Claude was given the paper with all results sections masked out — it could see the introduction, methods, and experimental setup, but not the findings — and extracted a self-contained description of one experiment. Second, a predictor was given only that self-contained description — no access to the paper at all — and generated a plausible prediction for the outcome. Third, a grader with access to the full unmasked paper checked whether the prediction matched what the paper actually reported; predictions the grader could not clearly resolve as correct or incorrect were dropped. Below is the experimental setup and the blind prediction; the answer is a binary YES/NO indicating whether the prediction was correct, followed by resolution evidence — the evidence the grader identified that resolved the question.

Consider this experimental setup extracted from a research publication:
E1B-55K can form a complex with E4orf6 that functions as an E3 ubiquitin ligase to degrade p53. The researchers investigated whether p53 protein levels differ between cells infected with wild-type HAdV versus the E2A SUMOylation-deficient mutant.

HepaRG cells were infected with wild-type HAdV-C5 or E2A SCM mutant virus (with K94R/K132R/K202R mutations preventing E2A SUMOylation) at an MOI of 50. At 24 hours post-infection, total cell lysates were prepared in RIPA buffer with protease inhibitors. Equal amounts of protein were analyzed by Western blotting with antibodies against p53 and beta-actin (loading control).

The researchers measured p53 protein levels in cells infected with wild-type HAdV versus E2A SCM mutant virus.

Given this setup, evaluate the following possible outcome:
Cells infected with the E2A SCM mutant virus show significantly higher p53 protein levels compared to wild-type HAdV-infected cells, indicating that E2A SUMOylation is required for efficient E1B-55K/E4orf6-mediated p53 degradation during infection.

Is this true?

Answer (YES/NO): YES